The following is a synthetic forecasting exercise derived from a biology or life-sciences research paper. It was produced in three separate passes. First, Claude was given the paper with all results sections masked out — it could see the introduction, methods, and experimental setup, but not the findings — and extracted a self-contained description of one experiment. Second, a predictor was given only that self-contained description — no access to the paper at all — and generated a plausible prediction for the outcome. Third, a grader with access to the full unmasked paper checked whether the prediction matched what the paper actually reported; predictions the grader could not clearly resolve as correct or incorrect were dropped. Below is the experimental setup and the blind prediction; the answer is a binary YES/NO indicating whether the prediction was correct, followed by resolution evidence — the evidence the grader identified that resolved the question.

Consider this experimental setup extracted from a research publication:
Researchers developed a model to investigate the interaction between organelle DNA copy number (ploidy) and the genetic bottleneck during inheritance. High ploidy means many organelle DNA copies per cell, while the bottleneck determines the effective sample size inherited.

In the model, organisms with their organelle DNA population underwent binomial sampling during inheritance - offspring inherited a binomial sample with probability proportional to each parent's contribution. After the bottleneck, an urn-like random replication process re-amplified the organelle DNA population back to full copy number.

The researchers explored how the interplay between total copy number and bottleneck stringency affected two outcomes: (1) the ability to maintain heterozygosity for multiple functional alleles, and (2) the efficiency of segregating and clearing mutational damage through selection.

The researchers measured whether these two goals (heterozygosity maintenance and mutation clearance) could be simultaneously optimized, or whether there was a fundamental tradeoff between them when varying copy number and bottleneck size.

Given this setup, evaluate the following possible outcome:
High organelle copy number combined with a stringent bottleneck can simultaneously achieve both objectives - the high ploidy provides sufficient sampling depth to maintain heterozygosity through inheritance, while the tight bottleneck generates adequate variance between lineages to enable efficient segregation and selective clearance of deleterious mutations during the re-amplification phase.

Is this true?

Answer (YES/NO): NO